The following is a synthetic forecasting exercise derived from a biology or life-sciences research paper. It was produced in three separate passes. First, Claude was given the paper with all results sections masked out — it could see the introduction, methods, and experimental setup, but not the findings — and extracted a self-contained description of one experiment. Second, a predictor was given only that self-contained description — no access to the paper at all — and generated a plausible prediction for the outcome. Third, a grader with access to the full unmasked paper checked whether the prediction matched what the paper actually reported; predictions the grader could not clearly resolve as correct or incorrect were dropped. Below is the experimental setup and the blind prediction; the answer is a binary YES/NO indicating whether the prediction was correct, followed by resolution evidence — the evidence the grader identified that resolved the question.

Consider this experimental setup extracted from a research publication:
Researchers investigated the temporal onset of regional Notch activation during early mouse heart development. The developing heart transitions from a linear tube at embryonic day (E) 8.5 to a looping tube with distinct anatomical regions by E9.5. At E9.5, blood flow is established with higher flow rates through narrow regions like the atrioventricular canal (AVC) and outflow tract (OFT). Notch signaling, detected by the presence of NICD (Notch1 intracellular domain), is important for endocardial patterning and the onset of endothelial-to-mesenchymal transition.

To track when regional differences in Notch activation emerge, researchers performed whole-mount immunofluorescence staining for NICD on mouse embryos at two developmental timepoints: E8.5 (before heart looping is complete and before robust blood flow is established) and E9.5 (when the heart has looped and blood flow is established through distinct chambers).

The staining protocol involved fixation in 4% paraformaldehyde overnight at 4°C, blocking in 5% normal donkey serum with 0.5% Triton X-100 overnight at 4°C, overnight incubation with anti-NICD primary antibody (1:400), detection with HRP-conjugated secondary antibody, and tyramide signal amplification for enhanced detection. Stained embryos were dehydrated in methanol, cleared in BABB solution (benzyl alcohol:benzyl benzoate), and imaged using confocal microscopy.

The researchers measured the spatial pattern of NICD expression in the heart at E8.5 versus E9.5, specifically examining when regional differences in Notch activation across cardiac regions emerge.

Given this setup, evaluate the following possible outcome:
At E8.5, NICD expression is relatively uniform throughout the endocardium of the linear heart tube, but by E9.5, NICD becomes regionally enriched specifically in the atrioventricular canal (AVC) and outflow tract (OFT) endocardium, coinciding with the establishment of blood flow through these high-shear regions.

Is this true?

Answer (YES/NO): YES